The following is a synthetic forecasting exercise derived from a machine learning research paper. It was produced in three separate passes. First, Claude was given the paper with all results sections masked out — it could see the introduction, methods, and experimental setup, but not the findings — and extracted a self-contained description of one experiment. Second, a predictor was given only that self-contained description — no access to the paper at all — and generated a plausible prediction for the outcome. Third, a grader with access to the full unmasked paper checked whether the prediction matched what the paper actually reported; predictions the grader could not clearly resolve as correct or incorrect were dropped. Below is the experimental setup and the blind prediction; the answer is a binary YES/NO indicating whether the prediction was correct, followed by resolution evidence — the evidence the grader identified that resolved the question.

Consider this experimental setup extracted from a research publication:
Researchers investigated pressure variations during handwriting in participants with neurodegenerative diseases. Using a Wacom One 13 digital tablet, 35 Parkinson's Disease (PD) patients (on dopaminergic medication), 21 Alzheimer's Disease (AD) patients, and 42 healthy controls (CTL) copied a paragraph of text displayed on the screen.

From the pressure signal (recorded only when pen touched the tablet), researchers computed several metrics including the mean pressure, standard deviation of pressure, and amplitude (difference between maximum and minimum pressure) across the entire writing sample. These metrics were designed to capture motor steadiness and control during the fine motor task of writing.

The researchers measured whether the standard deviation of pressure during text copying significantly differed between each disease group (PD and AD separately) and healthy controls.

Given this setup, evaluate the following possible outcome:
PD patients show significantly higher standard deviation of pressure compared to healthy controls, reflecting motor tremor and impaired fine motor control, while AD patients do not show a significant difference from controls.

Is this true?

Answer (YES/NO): YES